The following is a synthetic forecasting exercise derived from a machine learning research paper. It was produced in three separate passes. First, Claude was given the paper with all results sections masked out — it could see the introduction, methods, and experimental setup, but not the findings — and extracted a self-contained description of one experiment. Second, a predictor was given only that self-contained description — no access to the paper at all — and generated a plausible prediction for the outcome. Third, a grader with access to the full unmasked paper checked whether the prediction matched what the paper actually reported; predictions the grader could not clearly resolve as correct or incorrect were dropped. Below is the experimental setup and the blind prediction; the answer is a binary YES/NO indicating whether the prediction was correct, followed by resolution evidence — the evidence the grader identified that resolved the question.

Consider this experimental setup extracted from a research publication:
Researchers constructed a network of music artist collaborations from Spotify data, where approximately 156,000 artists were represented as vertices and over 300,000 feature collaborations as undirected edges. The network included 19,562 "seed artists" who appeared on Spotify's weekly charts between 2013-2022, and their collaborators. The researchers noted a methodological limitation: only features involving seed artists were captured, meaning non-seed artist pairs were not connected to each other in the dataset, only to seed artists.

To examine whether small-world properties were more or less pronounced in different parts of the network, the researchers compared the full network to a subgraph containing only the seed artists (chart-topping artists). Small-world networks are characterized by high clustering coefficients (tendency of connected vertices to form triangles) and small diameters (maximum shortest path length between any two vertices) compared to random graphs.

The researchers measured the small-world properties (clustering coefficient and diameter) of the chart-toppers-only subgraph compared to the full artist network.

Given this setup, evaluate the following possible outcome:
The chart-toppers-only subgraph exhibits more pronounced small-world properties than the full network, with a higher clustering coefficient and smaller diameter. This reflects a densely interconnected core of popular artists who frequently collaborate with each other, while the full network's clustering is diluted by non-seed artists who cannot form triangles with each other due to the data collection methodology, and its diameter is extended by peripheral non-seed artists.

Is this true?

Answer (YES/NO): YES